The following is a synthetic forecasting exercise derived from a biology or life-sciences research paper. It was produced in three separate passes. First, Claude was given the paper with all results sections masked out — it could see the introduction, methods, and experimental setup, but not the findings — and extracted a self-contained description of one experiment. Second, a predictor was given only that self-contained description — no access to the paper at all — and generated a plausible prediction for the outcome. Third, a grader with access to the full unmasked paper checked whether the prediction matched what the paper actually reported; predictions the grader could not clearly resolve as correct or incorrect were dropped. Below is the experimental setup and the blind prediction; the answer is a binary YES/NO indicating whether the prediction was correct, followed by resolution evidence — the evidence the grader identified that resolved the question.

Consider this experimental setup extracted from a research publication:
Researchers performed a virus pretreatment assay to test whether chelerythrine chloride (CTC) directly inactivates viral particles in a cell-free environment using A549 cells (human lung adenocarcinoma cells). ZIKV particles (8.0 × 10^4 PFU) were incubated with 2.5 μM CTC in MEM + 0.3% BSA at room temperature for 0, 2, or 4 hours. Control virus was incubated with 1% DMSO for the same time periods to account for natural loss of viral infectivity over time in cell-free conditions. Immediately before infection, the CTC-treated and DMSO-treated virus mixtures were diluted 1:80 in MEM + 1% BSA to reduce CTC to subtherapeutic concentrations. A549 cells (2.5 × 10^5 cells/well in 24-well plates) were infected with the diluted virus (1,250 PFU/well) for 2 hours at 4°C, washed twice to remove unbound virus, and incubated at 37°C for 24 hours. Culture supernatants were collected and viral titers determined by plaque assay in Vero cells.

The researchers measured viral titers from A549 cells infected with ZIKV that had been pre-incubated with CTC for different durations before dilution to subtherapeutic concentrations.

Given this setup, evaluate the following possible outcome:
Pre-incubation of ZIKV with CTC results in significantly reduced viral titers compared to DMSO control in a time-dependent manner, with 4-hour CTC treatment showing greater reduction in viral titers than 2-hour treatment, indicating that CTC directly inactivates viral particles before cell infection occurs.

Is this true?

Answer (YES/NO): NO